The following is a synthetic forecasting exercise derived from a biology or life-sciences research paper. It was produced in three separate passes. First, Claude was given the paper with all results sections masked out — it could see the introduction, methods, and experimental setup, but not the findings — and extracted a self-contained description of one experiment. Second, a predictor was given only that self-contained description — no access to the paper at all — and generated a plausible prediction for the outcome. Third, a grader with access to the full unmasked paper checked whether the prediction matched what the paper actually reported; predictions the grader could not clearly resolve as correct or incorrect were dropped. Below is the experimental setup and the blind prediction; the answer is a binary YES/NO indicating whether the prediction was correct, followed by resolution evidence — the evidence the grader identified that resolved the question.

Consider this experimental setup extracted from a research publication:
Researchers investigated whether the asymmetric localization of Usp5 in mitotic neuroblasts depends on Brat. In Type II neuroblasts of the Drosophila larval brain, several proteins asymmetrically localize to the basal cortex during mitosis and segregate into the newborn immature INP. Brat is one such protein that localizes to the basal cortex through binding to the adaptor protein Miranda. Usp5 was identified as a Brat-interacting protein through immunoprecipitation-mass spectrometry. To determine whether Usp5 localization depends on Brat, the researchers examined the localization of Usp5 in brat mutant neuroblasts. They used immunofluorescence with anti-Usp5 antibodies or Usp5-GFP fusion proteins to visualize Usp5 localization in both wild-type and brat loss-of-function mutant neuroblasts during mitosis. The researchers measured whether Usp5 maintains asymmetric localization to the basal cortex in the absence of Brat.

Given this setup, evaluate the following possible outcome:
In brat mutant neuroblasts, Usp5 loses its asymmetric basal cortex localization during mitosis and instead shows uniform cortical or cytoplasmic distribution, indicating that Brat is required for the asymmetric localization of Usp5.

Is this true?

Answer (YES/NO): YES